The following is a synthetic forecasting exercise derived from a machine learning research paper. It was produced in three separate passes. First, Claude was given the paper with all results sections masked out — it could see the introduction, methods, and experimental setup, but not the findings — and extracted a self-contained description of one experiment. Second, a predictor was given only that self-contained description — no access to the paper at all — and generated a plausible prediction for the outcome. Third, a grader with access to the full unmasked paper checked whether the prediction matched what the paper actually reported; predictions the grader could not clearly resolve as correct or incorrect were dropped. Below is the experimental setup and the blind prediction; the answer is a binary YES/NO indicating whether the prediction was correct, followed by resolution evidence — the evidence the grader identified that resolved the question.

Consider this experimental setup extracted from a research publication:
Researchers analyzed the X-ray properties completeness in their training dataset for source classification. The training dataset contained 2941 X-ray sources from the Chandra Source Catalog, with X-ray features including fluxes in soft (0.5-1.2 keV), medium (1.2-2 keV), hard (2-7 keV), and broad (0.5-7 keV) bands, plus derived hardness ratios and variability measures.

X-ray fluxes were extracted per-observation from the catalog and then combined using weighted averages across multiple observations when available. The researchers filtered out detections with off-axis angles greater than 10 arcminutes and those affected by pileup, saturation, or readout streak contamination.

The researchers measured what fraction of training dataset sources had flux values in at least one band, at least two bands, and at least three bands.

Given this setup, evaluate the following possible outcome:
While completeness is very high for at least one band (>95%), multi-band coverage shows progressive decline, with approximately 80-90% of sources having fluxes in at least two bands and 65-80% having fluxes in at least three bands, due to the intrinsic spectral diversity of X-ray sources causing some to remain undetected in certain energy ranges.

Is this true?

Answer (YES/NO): NO